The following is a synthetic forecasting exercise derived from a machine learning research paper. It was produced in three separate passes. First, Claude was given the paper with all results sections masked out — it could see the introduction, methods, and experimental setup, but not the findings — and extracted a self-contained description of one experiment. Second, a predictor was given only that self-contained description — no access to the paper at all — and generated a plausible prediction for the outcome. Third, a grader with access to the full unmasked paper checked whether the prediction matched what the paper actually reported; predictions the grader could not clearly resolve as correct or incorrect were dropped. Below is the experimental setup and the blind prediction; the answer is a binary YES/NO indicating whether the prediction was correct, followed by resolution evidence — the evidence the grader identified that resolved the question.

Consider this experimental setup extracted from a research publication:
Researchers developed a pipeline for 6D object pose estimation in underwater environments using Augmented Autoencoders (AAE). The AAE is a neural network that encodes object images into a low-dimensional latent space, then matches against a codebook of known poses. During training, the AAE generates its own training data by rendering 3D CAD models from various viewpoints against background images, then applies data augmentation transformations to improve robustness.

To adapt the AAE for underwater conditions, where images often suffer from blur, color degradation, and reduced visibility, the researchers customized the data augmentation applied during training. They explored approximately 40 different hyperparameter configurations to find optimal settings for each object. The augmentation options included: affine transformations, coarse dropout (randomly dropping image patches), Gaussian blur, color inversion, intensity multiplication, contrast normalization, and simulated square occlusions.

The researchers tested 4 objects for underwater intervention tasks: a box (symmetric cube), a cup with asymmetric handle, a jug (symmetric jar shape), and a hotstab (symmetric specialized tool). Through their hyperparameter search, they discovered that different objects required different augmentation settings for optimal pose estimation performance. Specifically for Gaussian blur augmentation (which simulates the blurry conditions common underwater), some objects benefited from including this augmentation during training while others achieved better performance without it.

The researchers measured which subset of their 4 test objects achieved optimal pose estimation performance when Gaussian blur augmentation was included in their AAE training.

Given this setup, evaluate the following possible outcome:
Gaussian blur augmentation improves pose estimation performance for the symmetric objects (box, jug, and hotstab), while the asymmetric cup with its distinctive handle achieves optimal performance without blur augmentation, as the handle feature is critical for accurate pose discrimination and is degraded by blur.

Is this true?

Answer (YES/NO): NO